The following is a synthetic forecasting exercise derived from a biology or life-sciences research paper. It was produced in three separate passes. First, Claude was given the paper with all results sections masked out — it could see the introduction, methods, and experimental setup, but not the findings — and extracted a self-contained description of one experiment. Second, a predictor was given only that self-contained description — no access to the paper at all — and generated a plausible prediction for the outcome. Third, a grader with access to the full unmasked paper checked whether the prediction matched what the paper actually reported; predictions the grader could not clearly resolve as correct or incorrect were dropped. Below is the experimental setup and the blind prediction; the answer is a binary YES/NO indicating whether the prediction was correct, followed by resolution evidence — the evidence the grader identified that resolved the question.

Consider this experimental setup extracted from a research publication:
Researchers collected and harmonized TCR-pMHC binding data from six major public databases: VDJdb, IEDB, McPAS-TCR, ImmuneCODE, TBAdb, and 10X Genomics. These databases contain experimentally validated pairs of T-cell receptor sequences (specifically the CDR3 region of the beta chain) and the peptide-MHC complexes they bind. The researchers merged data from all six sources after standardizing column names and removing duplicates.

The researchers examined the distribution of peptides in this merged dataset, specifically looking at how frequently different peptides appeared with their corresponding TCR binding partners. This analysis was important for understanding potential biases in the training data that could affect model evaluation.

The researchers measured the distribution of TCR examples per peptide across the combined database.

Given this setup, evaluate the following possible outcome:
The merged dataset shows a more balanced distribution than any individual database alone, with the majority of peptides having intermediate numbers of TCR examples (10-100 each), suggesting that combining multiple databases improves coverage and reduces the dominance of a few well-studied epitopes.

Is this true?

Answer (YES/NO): NO